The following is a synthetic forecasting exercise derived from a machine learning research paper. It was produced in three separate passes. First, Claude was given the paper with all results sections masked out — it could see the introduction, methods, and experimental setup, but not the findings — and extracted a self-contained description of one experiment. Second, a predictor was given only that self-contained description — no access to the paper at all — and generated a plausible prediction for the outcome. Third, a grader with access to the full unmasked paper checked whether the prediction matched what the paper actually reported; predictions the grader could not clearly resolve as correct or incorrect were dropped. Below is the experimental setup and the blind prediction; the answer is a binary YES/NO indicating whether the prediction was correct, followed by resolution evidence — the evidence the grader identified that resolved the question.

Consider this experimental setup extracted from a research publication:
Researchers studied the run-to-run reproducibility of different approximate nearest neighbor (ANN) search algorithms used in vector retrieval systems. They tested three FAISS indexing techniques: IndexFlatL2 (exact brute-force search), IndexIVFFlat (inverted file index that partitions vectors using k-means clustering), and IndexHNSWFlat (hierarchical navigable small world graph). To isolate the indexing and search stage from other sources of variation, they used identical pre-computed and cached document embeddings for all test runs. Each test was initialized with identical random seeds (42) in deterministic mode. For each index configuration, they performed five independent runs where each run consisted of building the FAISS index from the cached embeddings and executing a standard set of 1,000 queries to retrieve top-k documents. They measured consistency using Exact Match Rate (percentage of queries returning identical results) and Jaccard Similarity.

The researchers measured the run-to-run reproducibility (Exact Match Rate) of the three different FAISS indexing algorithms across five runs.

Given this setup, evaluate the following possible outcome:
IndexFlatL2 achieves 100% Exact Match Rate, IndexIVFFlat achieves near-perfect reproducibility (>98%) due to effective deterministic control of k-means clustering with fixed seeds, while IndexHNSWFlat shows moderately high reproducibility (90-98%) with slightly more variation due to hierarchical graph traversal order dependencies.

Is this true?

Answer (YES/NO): NO